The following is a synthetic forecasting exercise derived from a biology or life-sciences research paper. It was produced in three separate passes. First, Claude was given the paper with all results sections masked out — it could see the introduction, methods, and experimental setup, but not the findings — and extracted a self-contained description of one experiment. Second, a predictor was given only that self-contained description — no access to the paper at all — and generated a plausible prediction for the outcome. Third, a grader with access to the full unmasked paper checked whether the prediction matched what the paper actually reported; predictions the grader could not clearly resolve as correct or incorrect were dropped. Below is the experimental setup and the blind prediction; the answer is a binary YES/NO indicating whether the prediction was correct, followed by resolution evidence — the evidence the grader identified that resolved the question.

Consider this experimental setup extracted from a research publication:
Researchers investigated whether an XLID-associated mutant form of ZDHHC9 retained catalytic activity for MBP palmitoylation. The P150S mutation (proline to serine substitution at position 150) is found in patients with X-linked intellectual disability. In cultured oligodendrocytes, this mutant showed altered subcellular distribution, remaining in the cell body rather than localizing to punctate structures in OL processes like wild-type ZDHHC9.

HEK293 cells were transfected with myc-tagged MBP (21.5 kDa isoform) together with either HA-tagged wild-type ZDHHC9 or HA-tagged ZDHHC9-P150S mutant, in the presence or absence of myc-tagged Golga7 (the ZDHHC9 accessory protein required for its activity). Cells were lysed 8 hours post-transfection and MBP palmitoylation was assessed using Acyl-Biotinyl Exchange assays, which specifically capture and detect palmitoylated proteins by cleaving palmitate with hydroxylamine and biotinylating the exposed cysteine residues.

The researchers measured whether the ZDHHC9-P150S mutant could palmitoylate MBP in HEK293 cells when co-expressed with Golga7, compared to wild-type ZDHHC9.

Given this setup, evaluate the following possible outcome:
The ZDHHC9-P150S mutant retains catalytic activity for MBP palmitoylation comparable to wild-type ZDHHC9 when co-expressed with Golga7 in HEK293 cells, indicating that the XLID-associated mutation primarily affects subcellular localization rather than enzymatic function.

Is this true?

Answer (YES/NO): YES